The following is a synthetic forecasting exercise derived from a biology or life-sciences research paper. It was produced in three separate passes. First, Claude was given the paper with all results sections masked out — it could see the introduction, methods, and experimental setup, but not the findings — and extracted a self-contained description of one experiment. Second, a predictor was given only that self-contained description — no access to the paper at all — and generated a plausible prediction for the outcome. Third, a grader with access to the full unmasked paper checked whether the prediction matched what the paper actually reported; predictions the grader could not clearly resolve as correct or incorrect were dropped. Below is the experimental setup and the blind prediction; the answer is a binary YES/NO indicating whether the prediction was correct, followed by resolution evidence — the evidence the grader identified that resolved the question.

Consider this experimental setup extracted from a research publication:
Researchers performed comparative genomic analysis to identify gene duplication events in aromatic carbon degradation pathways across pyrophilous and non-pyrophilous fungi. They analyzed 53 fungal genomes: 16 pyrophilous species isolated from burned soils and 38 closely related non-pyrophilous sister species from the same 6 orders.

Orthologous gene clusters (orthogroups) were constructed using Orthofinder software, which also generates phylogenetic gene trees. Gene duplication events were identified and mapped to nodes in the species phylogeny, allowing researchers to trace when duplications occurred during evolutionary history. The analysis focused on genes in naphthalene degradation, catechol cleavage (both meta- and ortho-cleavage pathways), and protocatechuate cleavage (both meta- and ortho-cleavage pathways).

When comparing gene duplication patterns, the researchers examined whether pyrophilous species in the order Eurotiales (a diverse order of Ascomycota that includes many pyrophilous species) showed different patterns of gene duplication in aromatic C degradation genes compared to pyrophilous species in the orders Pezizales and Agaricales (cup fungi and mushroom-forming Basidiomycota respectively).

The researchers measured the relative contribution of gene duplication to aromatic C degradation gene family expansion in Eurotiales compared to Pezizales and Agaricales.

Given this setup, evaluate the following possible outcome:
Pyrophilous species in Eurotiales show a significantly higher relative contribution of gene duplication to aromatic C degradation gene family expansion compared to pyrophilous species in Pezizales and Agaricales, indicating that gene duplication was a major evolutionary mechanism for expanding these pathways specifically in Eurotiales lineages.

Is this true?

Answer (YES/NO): YES